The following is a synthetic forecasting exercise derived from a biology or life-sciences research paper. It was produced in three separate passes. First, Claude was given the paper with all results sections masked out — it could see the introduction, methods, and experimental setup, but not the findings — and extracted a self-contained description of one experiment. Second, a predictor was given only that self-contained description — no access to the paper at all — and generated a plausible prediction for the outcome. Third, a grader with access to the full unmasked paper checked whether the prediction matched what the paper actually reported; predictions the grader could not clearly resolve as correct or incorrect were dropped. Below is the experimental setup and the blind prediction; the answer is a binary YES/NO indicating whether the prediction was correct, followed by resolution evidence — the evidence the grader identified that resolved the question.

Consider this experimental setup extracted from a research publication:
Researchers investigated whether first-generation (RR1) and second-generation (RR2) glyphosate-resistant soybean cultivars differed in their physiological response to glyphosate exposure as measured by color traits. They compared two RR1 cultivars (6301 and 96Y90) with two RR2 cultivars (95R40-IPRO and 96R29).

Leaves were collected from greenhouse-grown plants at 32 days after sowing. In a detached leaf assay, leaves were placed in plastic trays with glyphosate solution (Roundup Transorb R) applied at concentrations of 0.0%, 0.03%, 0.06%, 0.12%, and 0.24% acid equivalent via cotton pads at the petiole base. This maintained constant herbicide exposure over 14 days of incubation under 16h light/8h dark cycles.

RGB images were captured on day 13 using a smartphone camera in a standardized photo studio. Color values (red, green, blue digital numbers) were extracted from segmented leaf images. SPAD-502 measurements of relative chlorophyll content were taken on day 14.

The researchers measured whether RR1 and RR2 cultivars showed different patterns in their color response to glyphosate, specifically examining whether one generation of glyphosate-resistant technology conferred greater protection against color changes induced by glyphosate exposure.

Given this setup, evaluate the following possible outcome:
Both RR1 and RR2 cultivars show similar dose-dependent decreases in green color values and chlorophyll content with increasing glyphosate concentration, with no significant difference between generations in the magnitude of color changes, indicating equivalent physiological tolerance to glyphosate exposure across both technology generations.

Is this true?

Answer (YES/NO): NO